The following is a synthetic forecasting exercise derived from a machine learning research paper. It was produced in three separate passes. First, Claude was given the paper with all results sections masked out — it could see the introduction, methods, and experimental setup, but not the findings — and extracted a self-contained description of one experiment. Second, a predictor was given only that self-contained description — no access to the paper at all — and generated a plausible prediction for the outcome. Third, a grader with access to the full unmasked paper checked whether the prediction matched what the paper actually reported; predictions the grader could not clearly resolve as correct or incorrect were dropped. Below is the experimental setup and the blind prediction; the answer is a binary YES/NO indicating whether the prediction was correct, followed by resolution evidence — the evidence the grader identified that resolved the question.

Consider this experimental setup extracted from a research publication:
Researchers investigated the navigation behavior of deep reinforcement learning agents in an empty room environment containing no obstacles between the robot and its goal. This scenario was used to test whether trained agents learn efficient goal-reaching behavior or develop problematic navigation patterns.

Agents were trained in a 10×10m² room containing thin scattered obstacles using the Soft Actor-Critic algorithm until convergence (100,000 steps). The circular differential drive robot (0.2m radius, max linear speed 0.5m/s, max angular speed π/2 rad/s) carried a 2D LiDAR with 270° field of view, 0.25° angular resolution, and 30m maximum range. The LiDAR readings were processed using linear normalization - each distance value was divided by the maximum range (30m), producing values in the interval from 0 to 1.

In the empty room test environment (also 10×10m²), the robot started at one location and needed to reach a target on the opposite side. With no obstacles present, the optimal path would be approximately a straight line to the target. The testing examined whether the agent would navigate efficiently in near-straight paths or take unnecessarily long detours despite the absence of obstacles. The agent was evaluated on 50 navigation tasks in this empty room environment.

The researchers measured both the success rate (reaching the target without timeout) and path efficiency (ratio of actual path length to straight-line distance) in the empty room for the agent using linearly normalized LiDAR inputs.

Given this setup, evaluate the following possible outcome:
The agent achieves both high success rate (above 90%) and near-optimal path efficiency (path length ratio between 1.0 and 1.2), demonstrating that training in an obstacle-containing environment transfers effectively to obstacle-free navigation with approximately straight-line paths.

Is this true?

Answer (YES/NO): NO